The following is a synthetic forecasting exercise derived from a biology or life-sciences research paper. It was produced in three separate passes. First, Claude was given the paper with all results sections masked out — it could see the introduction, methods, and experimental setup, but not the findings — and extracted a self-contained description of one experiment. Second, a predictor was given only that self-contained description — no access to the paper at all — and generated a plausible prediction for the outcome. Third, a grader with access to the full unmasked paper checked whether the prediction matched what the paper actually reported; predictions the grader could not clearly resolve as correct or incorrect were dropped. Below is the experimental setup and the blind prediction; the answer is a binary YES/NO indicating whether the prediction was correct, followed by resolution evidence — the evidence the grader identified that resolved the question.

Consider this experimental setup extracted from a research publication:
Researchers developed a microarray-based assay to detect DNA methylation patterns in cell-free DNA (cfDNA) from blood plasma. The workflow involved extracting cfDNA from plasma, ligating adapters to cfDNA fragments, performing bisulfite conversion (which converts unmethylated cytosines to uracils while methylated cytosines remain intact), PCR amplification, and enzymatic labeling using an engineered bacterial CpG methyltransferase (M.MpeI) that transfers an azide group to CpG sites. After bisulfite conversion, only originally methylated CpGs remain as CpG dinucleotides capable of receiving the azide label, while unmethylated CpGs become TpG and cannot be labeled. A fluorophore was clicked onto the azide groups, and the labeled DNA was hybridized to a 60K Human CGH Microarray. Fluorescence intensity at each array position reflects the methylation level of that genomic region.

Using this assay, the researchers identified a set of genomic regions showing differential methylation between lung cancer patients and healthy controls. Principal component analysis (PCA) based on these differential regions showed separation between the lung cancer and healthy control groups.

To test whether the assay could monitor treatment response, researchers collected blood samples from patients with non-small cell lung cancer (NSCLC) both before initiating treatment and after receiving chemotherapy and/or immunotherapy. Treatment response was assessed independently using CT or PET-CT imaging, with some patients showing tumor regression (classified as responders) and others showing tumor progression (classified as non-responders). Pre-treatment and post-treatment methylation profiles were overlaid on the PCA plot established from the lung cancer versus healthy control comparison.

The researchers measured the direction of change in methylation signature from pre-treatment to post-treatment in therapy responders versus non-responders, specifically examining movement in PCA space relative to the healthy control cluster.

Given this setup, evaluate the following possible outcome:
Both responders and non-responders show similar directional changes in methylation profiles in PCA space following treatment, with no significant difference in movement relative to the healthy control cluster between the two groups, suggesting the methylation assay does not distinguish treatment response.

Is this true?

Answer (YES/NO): NO